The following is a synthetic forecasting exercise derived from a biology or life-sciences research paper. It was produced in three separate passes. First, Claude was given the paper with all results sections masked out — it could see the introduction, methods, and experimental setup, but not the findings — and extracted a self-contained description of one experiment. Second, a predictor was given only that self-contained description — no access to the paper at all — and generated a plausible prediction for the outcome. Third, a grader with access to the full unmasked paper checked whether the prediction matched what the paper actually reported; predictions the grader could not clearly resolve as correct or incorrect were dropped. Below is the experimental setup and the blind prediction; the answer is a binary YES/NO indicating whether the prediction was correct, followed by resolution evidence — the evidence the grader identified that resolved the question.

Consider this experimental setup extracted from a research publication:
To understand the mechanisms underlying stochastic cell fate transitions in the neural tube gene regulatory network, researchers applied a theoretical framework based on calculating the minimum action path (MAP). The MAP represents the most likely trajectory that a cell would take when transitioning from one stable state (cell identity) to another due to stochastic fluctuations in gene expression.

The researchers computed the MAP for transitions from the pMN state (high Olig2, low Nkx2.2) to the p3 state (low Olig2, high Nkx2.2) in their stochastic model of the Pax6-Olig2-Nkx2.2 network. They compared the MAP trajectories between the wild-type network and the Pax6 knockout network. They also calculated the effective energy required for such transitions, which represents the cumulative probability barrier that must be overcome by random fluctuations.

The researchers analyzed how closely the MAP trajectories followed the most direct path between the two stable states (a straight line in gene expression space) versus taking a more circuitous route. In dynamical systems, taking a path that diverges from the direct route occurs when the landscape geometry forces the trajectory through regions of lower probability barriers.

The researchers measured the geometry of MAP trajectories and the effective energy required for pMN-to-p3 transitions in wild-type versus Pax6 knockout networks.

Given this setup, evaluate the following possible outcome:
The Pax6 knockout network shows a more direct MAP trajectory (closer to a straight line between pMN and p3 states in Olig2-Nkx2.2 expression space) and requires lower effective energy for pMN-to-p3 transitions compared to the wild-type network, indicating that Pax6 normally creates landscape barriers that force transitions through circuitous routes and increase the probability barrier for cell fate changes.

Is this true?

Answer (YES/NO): YES